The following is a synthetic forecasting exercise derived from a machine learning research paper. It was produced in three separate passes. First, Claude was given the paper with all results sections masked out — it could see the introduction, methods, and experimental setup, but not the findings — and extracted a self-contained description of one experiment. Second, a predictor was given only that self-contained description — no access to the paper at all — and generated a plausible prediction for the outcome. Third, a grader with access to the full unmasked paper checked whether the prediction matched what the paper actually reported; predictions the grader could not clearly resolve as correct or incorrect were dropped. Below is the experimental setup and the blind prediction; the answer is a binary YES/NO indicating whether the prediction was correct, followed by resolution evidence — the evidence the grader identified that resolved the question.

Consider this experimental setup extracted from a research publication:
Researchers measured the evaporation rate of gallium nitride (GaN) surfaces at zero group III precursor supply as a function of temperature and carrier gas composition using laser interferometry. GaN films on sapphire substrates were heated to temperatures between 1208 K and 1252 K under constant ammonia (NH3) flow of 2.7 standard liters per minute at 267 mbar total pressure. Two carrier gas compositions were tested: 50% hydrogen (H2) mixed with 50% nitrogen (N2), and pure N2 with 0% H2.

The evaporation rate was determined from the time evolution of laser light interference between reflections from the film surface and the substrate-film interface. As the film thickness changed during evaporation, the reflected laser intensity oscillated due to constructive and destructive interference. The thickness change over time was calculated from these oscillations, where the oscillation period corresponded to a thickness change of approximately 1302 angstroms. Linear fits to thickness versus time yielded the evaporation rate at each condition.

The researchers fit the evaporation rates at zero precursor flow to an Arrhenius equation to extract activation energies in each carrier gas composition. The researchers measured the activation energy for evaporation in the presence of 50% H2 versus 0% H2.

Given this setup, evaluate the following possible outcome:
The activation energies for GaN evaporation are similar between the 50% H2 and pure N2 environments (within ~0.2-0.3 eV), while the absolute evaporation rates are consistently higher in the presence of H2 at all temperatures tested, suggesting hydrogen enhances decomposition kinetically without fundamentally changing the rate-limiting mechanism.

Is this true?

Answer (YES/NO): NO